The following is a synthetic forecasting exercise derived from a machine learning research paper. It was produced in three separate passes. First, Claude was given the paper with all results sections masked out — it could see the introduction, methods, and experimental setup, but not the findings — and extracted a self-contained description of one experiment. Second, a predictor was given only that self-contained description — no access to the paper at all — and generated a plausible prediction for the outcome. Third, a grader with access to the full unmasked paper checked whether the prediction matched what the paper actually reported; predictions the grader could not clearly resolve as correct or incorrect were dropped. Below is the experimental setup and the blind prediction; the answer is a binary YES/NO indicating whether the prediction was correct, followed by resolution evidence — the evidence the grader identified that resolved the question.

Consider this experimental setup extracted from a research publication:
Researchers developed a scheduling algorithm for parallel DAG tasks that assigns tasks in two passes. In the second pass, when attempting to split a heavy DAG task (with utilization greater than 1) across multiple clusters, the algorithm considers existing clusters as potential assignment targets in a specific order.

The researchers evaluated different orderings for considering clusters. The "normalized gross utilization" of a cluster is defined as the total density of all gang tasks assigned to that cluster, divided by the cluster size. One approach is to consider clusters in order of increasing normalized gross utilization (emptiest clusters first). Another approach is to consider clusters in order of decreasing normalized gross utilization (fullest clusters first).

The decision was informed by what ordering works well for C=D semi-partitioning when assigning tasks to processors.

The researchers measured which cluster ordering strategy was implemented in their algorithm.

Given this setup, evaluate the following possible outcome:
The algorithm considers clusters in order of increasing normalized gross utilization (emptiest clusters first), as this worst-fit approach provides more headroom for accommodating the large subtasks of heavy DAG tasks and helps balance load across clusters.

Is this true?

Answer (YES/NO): NO